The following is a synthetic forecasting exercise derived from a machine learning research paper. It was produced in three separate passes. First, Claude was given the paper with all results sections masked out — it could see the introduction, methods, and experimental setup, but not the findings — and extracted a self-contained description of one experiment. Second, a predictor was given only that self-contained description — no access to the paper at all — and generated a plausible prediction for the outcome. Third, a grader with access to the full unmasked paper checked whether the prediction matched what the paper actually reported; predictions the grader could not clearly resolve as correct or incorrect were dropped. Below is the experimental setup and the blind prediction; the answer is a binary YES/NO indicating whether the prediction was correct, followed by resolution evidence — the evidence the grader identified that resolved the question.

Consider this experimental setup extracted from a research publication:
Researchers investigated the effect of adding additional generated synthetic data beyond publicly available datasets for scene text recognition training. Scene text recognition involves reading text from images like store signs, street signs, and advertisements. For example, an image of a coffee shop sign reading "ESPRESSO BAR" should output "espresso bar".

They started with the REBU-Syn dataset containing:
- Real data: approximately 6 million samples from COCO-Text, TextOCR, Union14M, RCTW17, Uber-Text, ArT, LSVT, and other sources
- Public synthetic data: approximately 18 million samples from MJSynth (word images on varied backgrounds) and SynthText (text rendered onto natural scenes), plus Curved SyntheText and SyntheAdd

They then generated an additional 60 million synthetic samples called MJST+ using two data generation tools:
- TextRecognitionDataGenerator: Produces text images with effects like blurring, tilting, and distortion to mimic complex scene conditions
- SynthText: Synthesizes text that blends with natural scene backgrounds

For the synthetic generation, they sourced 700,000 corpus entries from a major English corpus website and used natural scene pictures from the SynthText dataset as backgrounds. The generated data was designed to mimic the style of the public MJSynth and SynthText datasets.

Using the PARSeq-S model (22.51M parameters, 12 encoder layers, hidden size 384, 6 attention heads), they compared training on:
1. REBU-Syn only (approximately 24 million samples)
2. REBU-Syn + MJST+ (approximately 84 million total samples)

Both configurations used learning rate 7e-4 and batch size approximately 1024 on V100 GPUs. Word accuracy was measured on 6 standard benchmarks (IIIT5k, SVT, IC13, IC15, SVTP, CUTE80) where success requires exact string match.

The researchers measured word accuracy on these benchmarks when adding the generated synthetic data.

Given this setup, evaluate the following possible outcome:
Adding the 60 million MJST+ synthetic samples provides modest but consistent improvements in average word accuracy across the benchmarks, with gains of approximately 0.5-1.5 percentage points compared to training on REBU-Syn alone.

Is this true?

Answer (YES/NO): NO